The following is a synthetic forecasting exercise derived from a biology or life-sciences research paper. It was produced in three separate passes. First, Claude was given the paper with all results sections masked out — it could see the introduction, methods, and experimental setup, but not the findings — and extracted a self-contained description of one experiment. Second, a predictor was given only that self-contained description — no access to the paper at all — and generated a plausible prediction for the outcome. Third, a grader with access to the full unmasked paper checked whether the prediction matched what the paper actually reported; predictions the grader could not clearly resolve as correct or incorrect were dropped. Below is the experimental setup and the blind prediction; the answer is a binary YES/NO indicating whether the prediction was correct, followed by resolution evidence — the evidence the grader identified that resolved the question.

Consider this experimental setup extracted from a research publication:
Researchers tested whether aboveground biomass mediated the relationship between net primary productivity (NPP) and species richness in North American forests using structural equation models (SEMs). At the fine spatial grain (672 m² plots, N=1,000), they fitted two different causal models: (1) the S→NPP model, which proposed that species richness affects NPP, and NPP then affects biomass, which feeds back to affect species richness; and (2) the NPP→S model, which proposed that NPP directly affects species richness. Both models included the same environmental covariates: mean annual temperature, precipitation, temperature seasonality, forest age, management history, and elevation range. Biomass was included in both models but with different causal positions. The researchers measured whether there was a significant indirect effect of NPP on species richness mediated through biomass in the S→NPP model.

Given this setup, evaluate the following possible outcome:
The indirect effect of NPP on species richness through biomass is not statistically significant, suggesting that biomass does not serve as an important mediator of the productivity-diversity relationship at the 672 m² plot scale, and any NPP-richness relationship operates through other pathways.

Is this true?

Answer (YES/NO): NO